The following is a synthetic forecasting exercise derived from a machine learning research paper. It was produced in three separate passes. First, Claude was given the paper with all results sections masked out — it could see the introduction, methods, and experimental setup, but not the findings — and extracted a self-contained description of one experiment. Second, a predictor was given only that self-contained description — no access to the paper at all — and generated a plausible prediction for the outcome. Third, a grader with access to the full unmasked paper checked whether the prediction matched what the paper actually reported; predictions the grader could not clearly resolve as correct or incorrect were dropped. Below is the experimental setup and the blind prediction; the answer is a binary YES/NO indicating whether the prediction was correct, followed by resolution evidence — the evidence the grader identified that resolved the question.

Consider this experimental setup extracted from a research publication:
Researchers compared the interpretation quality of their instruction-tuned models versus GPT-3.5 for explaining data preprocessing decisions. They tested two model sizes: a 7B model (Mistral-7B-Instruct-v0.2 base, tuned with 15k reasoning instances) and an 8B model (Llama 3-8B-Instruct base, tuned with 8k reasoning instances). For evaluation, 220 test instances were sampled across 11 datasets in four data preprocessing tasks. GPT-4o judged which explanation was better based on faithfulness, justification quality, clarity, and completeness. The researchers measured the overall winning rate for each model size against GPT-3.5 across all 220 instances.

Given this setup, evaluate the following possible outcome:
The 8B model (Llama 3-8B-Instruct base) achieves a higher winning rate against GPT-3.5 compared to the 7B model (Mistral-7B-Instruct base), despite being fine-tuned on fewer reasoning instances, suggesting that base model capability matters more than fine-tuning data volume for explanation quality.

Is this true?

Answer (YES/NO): YES